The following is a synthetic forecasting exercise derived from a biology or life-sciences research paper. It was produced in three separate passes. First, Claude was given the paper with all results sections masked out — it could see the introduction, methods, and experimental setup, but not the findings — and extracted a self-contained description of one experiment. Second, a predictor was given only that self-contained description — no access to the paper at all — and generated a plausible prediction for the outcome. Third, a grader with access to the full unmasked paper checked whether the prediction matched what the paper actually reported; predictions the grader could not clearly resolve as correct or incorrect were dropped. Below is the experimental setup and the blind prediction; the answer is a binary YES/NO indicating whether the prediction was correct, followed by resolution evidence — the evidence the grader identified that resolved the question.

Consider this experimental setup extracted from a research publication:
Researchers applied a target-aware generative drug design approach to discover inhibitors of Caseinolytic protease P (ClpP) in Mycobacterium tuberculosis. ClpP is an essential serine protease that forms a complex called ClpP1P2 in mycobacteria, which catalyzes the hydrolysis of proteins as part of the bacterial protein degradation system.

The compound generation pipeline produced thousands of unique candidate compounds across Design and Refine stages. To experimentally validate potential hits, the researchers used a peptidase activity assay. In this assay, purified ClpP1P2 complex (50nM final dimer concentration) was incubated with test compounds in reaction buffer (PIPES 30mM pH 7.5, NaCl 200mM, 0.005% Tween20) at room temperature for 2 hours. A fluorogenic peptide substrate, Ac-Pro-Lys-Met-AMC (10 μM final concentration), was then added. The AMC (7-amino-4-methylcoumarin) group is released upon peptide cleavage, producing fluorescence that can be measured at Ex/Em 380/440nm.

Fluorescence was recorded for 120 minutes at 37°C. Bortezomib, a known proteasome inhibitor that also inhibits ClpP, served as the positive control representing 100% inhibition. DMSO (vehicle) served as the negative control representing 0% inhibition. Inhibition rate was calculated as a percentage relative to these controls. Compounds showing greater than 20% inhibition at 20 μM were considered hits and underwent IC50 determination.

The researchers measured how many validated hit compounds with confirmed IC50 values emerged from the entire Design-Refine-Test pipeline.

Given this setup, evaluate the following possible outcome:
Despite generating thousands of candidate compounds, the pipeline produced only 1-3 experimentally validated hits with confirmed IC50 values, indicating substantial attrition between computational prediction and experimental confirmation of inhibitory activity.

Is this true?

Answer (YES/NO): NO